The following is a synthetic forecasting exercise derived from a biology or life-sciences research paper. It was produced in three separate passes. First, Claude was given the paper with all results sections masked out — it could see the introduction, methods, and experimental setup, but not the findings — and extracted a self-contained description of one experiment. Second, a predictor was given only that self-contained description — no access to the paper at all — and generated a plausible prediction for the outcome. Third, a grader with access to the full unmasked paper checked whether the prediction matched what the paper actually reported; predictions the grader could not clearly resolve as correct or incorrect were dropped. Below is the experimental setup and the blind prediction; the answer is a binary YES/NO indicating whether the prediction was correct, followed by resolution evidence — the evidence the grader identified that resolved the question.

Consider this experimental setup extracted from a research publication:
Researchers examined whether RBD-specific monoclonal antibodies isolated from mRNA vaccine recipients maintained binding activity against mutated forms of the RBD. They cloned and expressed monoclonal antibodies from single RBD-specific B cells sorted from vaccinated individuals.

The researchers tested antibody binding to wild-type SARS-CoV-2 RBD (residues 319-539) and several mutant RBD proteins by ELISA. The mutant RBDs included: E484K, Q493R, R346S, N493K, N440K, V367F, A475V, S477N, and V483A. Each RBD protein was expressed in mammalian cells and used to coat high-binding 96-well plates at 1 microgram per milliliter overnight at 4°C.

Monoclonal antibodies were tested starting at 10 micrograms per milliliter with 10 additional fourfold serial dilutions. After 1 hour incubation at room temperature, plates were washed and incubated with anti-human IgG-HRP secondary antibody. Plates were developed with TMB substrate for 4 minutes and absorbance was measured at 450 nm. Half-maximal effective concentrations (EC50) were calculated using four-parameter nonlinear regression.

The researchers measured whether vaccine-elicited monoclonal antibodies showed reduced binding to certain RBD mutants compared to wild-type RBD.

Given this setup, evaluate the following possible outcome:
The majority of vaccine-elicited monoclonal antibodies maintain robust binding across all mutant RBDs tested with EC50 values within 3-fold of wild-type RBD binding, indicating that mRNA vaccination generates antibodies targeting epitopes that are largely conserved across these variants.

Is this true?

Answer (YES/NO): NO